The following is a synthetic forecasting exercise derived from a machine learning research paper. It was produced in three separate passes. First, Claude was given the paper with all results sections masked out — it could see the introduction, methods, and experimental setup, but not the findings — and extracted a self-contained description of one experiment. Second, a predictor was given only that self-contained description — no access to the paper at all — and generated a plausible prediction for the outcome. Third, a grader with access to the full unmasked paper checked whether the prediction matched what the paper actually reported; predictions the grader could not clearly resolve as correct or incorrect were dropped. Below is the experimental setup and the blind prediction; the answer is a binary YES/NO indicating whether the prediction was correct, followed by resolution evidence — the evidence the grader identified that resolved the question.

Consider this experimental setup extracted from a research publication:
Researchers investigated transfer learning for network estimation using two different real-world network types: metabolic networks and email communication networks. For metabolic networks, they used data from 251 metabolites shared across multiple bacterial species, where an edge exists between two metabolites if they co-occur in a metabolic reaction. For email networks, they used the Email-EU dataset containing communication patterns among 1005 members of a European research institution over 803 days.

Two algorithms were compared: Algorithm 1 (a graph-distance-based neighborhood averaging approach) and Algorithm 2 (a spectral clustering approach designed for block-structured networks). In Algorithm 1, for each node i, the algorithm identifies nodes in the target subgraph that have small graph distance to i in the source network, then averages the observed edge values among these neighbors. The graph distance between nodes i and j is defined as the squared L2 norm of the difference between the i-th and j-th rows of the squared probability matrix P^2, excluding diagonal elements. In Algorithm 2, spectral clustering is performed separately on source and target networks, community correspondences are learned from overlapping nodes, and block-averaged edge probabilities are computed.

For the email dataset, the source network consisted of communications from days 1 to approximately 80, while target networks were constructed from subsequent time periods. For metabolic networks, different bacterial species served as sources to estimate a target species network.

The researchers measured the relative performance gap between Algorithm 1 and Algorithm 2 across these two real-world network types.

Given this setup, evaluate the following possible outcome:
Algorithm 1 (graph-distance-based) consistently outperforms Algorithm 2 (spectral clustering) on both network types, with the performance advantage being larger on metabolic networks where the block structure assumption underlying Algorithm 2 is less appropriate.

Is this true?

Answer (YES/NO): YES